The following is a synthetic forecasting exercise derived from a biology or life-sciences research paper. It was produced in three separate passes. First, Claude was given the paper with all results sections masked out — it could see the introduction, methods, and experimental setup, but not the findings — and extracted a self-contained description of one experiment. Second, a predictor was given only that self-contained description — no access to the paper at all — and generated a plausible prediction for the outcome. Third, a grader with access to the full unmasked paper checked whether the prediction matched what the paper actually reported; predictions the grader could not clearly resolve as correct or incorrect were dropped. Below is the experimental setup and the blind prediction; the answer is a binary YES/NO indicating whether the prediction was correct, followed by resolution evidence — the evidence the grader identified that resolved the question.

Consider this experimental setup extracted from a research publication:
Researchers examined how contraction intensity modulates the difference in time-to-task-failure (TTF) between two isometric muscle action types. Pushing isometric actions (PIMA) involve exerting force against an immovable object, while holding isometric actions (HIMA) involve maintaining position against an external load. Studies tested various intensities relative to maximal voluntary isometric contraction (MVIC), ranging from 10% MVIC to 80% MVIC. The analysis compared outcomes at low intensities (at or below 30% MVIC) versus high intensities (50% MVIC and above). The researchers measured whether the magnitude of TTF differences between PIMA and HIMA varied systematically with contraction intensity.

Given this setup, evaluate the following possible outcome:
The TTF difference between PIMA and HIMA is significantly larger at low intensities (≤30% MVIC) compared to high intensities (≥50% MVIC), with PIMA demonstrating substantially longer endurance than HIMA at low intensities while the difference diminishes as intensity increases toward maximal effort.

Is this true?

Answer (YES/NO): NO